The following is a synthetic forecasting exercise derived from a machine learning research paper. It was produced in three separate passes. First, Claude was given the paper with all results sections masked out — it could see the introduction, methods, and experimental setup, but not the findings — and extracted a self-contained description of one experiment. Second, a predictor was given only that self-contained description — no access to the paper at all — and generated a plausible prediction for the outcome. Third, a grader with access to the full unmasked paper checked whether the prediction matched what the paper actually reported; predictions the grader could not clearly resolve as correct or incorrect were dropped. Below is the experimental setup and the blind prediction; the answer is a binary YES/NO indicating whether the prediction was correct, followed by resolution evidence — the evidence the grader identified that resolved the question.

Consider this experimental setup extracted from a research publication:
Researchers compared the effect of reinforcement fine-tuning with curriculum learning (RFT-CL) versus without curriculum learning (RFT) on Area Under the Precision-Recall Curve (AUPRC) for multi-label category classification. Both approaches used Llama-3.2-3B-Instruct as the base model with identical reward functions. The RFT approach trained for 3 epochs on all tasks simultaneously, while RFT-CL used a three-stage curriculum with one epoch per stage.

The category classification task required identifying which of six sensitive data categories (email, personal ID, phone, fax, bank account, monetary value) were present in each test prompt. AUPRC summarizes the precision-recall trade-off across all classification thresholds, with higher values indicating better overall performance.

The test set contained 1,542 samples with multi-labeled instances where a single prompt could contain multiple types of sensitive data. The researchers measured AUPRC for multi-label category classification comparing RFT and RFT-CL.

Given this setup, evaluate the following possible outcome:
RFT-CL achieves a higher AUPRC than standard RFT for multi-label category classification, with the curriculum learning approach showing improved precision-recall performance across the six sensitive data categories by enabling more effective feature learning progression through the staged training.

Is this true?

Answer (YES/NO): YES